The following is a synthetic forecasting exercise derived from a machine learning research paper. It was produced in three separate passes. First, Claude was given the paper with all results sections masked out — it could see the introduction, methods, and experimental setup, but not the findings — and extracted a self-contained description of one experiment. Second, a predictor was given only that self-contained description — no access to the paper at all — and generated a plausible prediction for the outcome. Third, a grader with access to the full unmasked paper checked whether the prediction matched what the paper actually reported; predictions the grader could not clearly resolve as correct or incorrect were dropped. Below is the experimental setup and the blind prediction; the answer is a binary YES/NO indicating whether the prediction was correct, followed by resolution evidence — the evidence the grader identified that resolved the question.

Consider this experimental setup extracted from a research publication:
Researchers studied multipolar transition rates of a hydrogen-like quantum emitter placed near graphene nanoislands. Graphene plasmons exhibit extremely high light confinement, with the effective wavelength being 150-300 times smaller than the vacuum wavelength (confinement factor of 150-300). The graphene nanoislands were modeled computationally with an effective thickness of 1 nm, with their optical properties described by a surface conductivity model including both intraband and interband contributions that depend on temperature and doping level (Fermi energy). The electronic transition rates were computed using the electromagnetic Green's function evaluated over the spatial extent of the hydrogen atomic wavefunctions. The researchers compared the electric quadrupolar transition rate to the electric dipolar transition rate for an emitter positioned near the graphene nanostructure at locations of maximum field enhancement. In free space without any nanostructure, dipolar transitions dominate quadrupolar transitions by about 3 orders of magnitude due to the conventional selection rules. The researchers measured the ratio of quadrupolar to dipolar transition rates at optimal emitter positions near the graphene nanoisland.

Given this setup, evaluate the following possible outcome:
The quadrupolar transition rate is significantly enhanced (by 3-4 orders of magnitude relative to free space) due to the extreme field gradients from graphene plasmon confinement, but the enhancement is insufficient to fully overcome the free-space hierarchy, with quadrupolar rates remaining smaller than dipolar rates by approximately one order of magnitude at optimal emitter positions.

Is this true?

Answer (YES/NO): NO